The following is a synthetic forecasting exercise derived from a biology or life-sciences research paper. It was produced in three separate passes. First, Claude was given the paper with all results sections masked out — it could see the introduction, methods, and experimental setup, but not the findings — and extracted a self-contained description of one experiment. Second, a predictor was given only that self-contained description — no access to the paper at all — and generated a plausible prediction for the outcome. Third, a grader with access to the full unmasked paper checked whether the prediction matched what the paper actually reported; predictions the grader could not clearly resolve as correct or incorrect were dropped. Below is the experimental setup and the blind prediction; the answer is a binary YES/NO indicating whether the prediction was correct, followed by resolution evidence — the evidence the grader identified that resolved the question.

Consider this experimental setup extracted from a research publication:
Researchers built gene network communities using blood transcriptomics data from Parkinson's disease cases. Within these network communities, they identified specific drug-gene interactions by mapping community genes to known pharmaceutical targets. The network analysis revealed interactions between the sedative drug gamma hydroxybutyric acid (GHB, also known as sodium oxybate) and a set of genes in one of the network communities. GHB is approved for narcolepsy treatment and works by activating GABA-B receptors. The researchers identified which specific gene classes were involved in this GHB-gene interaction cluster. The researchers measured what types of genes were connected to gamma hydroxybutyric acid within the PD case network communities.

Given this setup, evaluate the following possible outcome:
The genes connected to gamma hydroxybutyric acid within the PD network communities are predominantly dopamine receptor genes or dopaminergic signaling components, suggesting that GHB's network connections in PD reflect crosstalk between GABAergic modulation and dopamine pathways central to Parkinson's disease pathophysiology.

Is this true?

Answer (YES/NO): NO